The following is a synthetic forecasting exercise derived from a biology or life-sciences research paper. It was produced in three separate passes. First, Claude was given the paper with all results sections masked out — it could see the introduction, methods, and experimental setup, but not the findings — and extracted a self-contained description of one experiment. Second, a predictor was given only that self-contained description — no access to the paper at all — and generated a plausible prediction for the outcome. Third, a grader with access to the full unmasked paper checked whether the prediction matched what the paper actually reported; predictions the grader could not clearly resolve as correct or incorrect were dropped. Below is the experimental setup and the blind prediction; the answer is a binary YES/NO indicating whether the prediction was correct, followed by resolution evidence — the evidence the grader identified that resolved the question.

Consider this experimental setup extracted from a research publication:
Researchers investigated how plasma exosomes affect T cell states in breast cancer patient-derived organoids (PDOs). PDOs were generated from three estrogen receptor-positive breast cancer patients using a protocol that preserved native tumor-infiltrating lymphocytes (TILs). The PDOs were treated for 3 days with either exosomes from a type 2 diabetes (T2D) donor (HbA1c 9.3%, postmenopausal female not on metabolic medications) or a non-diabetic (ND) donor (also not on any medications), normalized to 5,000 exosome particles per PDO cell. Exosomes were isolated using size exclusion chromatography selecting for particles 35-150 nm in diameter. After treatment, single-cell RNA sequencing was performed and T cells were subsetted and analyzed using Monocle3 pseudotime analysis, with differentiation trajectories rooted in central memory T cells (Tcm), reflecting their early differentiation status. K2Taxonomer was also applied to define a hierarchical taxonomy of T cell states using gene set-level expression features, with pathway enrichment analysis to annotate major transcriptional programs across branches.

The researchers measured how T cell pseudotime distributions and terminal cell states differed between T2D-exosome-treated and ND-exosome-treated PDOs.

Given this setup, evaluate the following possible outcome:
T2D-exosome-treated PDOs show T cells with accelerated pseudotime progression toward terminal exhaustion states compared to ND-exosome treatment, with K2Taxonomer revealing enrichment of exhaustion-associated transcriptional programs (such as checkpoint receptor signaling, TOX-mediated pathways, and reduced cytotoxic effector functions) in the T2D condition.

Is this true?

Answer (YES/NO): NO